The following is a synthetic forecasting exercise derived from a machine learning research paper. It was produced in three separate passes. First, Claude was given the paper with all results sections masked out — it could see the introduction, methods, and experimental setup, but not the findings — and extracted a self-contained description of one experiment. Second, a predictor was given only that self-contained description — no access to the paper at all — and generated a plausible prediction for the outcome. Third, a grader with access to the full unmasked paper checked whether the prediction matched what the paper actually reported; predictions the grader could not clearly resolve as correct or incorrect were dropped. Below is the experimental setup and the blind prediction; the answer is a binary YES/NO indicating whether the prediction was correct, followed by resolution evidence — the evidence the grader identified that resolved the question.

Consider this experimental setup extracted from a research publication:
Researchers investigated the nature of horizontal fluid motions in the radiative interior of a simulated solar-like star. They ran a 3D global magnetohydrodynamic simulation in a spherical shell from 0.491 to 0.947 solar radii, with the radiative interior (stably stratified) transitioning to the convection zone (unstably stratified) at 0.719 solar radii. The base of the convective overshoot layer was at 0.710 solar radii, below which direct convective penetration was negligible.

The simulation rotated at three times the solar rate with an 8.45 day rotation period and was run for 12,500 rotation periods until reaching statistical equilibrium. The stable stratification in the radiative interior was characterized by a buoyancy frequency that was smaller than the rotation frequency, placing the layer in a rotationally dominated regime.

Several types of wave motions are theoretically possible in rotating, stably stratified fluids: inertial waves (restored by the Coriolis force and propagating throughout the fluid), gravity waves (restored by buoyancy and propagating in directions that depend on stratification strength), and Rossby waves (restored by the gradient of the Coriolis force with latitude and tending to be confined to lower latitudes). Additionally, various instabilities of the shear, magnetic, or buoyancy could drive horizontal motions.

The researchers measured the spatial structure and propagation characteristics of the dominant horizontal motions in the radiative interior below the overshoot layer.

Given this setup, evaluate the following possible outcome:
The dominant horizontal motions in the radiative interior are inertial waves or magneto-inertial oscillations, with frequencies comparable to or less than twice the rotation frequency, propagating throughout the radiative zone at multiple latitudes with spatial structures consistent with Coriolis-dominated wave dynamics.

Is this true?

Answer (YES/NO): NO